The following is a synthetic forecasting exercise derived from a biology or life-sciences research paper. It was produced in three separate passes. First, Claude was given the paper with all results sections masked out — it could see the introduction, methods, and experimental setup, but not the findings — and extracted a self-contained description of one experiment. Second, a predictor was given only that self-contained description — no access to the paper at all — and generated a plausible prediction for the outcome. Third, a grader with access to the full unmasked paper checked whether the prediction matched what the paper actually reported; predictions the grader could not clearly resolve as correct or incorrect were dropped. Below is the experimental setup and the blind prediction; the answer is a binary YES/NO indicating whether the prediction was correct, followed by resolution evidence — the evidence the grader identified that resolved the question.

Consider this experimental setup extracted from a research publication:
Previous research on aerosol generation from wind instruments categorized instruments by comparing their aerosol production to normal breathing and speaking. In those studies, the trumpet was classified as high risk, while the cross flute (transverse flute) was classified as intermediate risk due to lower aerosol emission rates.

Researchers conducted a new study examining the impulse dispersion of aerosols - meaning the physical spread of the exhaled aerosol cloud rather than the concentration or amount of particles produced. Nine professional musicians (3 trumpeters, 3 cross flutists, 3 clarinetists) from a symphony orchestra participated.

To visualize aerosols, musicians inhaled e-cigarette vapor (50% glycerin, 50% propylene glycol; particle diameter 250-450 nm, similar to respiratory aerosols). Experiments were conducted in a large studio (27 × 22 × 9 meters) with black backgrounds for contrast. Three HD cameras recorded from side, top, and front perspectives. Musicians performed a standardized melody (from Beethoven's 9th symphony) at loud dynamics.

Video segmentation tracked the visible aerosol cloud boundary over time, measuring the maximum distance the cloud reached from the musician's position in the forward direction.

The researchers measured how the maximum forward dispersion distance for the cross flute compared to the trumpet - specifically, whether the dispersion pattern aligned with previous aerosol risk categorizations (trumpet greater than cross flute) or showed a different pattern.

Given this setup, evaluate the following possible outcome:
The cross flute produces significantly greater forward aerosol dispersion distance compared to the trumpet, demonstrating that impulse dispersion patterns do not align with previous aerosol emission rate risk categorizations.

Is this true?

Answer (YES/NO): YES